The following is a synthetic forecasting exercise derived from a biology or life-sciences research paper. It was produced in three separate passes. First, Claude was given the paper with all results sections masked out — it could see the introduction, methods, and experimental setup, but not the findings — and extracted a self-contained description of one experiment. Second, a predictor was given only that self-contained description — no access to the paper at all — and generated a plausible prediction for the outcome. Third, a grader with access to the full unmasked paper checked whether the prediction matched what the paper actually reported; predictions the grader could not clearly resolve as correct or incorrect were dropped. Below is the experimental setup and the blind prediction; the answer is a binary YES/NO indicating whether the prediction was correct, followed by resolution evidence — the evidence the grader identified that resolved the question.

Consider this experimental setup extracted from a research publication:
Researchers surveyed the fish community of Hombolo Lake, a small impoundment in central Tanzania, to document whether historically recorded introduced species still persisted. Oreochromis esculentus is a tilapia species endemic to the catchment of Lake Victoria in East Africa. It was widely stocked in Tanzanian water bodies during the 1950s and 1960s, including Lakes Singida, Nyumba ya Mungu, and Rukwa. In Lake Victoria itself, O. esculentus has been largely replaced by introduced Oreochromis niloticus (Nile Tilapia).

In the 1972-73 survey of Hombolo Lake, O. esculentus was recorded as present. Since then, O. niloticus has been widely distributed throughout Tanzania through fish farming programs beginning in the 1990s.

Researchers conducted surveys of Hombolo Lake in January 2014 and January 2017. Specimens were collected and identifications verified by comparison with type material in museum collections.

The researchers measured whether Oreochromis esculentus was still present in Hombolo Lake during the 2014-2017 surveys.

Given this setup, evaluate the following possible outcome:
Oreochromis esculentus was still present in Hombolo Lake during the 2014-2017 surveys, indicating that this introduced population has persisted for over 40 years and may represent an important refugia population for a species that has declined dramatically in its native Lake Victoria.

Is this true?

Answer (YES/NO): YES